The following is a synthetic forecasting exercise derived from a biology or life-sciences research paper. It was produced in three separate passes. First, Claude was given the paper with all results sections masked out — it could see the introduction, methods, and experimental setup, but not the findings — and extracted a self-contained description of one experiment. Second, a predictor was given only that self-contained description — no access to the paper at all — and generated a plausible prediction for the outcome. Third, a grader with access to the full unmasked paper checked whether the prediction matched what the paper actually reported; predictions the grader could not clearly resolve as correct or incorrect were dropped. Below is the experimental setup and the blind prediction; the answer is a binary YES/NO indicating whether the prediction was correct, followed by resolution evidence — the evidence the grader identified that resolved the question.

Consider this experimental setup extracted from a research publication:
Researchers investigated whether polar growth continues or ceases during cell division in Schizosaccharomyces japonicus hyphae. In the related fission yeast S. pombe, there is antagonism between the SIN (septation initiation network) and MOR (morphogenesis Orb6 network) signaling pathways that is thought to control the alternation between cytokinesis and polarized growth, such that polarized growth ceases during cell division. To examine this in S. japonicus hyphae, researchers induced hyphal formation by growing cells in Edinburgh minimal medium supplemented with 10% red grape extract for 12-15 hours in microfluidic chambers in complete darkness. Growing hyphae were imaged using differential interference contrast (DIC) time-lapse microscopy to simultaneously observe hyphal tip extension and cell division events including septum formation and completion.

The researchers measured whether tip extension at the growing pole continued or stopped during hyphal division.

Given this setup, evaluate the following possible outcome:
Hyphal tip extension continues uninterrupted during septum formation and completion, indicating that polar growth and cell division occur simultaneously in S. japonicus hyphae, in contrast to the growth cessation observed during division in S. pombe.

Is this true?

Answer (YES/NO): NO